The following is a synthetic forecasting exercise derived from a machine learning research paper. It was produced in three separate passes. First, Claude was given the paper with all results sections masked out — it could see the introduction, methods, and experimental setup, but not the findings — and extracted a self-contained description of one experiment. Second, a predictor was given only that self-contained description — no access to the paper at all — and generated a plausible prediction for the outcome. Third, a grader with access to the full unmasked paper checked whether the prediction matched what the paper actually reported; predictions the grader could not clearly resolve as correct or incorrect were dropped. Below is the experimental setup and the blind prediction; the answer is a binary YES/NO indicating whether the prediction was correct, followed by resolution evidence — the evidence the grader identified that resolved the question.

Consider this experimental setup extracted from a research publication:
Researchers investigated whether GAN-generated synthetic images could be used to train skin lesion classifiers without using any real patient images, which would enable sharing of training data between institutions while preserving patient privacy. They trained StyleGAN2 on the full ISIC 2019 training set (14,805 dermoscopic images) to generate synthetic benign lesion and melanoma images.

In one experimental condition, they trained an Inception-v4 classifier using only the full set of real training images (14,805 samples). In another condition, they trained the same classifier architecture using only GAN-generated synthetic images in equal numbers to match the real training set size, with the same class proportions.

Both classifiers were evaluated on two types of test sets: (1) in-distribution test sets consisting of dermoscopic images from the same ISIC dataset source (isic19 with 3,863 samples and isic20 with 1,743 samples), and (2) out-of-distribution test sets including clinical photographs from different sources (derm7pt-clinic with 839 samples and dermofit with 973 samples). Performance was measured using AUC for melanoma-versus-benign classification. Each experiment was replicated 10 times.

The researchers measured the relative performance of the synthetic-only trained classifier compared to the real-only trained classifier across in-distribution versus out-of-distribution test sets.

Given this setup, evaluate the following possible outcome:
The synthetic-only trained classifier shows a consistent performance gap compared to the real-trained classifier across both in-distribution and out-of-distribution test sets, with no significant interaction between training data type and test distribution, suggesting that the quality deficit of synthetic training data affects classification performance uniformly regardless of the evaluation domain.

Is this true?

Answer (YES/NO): NO